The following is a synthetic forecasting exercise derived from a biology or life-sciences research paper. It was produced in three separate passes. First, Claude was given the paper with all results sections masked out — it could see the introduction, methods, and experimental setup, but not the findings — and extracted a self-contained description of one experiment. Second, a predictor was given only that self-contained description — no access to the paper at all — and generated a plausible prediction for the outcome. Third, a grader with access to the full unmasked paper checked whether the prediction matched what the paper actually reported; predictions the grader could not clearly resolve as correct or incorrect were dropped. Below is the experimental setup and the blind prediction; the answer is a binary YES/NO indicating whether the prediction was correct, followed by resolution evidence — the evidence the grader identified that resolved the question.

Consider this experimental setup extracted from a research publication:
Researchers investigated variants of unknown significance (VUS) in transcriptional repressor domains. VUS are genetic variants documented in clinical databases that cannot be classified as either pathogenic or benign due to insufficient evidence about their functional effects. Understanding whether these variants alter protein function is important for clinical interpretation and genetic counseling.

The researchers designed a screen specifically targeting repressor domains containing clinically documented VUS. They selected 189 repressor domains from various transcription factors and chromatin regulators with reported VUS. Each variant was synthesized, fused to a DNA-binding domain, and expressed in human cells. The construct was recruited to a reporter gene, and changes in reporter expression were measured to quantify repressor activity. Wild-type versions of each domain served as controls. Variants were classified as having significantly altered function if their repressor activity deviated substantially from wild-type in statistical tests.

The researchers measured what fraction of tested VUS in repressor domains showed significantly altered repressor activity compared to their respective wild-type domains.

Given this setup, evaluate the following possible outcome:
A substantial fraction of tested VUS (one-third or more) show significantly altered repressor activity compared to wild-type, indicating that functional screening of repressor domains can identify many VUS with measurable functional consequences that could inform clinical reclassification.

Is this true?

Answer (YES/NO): YES